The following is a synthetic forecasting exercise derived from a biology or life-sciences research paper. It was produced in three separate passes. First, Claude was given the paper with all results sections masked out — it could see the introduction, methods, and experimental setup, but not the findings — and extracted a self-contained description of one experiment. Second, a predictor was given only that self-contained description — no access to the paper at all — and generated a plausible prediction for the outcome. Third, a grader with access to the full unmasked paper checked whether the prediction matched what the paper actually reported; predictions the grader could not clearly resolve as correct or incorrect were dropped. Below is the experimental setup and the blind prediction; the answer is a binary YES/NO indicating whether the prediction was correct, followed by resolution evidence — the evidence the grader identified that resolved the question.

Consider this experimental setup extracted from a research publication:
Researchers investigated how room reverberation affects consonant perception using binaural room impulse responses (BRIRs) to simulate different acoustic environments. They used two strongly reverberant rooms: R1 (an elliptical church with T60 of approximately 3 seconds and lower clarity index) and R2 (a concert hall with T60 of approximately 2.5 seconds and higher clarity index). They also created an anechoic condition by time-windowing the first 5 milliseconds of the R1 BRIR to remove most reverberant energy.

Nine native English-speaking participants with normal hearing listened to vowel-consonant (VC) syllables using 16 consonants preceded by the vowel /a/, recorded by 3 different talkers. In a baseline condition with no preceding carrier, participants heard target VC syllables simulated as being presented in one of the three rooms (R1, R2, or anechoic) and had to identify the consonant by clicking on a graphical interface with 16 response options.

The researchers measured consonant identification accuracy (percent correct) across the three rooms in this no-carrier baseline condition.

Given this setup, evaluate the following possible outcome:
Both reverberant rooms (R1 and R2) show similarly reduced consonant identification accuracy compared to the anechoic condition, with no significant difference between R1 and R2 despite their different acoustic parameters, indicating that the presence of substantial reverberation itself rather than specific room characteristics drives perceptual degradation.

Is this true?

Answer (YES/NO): NO